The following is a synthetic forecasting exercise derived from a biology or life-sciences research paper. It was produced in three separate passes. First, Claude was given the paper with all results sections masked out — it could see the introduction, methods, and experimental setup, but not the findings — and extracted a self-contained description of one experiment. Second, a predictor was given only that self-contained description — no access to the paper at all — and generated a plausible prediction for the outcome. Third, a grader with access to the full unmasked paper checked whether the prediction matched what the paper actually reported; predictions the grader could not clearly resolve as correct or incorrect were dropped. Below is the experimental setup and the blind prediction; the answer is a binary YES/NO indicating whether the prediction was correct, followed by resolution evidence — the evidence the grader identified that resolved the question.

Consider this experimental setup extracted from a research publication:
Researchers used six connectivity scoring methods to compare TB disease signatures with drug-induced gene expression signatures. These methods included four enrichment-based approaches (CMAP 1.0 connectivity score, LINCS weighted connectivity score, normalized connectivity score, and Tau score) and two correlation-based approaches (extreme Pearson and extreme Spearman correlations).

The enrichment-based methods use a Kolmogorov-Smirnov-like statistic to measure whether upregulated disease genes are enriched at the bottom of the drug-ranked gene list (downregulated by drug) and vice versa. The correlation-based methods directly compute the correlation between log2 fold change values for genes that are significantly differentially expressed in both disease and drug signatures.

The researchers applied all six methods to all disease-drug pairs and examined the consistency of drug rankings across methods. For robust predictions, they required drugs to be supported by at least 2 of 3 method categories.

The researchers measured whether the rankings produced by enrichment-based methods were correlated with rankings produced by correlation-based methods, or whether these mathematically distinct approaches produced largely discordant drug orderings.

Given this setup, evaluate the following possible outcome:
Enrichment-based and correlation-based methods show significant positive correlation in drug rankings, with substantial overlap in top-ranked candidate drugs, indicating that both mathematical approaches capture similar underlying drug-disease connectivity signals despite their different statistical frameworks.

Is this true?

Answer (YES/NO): NO